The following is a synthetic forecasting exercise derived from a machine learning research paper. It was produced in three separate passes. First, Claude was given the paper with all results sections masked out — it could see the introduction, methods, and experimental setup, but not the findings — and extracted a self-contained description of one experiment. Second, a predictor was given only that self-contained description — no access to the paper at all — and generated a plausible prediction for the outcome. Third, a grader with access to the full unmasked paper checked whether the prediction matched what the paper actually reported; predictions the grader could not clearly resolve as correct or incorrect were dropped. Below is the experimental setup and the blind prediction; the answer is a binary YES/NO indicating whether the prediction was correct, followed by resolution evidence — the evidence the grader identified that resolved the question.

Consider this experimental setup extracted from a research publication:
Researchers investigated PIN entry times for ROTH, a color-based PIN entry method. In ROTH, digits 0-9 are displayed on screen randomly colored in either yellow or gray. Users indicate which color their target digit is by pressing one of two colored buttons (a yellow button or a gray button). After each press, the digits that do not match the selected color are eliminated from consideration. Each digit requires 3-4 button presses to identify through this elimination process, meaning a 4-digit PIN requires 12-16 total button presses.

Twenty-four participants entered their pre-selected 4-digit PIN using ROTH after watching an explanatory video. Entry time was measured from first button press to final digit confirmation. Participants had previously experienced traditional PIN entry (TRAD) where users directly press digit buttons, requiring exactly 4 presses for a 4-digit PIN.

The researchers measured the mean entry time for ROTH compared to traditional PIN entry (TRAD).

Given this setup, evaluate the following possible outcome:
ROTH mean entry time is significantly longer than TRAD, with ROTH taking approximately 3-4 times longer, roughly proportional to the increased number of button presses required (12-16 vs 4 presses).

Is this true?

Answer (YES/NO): NO